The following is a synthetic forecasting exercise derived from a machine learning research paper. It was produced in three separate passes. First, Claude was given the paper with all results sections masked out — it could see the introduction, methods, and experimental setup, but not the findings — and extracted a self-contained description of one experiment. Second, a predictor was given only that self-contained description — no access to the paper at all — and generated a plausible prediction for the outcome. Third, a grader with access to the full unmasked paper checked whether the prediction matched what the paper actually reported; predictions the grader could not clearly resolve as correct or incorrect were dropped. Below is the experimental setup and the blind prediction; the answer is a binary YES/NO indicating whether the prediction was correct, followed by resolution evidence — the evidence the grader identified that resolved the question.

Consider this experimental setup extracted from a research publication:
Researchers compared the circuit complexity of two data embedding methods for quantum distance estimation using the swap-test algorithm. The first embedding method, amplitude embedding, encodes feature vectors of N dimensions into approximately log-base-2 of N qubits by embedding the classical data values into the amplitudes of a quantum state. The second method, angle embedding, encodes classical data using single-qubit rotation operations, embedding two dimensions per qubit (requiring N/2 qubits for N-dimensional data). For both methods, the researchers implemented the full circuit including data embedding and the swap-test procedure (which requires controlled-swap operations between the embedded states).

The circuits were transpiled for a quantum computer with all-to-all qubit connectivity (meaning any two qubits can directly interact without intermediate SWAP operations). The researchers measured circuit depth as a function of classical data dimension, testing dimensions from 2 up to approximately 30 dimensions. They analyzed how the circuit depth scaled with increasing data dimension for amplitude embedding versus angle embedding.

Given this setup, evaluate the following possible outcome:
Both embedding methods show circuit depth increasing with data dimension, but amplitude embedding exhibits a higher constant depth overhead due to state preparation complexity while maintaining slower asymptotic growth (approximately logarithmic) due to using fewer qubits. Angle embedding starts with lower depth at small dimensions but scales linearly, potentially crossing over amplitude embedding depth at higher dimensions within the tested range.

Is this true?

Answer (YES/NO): NO